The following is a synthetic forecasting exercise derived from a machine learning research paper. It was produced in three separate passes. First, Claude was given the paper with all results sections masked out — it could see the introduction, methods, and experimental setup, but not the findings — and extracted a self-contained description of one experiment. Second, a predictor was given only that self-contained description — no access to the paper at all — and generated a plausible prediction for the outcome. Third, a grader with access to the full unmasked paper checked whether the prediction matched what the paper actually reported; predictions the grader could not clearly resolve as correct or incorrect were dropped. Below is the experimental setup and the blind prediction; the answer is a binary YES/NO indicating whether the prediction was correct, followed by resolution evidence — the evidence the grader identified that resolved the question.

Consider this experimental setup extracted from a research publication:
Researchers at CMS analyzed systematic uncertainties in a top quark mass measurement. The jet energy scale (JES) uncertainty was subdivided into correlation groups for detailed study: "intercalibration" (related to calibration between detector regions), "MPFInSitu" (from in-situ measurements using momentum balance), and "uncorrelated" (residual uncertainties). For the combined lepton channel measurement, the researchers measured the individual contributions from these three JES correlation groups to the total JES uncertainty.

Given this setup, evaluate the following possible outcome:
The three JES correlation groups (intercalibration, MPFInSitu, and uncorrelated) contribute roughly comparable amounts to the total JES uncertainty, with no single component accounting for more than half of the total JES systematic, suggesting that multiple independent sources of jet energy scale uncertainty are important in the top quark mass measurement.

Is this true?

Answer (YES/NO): NO